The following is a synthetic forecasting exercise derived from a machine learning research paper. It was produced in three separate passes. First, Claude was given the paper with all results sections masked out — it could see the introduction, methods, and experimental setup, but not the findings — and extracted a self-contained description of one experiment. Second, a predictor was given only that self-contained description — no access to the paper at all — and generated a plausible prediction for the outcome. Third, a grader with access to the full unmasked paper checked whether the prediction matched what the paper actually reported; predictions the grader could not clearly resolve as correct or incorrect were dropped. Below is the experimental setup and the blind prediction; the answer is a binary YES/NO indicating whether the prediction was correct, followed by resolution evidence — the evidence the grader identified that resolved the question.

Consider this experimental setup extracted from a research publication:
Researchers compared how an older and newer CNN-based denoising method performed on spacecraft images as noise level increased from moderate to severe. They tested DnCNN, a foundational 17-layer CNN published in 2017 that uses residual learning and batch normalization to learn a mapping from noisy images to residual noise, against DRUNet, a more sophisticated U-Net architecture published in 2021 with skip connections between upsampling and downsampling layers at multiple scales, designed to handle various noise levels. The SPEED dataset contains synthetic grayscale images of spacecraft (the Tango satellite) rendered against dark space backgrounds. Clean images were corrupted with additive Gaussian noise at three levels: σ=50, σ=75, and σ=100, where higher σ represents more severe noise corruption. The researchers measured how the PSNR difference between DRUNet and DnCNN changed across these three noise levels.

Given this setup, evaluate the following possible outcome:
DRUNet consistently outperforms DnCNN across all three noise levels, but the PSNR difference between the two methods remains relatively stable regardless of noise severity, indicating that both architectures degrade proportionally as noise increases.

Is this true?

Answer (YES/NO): NO